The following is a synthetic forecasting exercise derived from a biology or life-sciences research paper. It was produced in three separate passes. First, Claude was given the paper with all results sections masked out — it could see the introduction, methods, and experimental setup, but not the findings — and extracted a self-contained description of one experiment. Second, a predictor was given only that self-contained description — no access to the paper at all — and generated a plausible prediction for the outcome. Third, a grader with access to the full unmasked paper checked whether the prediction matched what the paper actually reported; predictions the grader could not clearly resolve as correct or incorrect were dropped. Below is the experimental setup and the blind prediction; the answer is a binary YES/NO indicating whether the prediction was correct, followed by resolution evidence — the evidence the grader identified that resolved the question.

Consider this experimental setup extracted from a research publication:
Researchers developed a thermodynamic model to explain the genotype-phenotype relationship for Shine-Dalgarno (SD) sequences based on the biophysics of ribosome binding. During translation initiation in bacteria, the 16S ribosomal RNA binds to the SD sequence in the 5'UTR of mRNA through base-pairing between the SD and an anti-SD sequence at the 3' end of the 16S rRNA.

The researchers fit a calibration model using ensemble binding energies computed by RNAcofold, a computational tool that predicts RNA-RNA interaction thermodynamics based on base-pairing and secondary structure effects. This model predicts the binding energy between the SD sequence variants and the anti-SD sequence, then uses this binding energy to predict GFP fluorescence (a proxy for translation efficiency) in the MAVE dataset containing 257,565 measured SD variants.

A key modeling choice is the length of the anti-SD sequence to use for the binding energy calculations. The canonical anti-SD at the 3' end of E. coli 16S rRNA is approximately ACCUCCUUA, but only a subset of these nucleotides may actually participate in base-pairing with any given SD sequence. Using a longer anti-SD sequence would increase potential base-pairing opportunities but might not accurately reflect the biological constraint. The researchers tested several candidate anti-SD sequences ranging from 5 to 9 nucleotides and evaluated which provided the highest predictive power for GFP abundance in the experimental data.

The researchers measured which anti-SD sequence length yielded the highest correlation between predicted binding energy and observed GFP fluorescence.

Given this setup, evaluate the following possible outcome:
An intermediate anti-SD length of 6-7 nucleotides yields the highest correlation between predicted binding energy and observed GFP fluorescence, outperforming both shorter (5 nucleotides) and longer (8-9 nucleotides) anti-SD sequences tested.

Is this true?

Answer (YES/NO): YES